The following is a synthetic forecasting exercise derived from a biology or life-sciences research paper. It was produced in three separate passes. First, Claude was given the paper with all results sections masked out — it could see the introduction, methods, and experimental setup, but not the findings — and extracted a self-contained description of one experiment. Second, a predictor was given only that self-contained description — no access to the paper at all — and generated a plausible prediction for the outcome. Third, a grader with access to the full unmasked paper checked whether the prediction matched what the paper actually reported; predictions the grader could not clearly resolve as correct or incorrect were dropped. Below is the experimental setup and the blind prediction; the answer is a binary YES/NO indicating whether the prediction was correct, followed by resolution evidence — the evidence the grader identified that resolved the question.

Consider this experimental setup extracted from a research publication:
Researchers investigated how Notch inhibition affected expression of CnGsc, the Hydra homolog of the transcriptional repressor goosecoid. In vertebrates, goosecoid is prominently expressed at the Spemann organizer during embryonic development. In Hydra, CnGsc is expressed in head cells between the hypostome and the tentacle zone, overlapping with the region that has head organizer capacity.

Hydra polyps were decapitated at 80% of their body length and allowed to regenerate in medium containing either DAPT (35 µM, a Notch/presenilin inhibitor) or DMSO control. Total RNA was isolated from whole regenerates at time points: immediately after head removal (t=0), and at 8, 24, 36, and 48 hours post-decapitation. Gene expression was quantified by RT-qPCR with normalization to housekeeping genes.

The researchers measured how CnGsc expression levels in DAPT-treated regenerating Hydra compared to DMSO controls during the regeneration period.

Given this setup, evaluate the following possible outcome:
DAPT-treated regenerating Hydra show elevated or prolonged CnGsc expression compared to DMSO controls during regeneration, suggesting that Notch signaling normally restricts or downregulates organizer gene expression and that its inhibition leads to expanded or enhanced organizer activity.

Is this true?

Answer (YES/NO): NO